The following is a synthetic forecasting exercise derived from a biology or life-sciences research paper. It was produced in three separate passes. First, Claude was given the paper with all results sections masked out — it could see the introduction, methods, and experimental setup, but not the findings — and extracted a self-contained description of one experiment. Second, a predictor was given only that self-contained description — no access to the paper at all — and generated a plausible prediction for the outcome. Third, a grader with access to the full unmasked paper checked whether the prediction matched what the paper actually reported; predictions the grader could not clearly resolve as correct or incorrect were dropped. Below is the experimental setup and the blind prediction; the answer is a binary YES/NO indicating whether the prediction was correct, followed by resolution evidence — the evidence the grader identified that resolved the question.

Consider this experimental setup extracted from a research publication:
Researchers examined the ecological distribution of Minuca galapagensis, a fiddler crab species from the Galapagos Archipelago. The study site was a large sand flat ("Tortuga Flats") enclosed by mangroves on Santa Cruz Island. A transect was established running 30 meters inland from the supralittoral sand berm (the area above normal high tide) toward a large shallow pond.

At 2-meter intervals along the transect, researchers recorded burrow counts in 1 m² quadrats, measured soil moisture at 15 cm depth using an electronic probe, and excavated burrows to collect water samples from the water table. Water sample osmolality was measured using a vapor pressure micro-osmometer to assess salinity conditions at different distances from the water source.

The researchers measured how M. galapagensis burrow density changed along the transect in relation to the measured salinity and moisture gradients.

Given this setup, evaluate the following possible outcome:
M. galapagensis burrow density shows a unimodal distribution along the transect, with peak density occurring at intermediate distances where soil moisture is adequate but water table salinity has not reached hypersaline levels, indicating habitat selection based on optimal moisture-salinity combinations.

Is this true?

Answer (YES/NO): NO